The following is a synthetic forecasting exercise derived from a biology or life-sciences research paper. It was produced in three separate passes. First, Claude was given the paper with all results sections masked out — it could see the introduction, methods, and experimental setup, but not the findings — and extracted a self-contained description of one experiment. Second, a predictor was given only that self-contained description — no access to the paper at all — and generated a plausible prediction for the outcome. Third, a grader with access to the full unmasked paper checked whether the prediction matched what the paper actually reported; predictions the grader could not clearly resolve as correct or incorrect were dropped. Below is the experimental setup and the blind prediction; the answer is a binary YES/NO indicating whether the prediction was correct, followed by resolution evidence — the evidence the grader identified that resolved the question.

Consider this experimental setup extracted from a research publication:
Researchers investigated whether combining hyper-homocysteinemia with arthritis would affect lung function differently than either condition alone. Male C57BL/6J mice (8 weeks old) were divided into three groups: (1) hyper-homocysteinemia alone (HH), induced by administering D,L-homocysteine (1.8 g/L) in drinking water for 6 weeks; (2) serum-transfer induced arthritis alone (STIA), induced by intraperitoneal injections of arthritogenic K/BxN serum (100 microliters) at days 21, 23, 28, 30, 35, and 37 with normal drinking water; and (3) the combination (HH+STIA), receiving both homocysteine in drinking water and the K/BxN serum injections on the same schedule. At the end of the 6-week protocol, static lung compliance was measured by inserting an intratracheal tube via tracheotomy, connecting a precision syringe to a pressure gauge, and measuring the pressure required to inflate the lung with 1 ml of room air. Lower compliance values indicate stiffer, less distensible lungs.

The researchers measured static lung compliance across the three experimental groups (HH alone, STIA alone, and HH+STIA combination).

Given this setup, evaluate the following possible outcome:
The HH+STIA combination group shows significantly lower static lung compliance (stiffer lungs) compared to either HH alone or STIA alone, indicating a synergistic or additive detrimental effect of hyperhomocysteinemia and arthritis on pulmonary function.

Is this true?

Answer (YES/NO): YES